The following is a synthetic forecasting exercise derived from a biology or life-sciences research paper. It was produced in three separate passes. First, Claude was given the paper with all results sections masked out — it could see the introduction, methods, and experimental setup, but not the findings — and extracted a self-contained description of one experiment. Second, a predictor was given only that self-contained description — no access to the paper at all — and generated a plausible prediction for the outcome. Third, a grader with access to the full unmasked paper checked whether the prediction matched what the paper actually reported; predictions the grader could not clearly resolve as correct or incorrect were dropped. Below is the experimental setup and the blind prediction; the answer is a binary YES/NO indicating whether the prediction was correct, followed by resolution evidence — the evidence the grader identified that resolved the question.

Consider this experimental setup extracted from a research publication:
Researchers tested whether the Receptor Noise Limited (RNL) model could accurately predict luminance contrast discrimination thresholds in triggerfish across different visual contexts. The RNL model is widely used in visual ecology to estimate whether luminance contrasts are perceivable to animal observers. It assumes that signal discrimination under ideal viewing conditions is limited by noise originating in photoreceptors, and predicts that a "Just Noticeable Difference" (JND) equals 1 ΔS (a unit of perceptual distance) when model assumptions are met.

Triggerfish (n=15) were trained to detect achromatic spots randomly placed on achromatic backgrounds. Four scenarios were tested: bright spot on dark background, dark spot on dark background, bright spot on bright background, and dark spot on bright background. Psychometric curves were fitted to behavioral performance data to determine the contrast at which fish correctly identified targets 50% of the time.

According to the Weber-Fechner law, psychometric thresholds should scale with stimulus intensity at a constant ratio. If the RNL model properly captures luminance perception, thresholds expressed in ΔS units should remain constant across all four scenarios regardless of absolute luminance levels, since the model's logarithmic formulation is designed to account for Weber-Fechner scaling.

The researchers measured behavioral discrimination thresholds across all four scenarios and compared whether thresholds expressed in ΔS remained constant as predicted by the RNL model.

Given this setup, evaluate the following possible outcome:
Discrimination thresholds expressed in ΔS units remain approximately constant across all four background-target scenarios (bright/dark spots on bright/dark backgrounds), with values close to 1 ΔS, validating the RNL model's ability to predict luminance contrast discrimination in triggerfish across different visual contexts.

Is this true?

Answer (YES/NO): NO